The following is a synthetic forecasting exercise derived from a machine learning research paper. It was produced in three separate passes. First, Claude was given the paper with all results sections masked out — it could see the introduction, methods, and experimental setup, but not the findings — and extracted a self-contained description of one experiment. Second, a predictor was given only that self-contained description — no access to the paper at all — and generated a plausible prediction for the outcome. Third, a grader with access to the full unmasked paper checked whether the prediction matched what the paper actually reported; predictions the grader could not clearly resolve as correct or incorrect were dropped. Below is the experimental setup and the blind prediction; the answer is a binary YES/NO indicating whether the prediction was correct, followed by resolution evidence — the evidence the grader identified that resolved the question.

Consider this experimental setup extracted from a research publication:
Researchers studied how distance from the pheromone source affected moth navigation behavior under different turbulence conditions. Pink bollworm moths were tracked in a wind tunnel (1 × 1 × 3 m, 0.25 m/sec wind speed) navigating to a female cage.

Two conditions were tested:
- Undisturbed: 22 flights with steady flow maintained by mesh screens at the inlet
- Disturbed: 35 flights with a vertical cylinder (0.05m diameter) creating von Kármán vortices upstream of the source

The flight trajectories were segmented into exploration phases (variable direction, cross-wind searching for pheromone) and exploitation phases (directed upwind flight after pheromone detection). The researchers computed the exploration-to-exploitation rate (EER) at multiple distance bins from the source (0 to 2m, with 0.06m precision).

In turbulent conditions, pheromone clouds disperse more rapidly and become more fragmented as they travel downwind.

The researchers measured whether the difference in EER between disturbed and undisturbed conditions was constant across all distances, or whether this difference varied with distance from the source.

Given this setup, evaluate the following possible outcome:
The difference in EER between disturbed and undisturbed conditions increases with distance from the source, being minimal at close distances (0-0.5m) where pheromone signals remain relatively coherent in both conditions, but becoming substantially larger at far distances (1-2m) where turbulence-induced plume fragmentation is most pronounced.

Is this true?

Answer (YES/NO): NO